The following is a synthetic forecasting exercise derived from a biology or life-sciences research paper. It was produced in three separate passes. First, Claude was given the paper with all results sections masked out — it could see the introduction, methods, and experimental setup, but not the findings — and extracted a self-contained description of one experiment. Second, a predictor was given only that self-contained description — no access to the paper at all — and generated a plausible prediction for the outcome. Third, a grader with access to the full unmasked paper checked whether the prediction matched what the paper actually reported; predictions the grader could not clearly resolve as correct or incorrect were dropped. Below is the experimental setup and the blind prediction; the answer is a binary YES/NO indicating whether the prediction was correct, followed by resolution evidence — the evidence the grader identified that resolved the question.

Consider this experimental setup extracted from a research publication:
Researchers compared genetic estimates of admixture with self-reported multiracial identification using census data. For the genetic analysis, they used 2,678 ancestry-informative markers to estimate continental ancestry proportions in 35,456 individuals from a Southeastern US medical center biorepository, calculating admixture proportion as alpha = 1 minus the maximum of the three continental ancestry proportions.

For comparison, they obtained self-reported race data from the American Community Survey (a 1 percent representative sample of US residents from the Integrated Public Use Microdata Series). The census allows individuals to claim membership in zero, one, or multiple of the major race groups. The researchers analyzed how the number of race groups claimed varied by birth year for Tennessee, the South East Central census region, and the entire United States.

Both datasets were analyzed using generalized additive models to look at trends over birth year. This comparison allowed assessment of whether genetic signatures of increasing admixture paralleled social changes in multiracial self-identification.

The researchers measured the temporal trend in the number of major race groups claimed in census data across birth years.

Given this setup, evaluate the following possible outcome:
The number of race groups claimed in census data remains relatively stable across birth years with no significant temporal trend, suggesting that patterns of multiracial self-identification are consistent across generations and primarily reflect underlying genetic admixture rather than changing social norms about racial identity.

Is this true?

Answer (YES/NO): NO